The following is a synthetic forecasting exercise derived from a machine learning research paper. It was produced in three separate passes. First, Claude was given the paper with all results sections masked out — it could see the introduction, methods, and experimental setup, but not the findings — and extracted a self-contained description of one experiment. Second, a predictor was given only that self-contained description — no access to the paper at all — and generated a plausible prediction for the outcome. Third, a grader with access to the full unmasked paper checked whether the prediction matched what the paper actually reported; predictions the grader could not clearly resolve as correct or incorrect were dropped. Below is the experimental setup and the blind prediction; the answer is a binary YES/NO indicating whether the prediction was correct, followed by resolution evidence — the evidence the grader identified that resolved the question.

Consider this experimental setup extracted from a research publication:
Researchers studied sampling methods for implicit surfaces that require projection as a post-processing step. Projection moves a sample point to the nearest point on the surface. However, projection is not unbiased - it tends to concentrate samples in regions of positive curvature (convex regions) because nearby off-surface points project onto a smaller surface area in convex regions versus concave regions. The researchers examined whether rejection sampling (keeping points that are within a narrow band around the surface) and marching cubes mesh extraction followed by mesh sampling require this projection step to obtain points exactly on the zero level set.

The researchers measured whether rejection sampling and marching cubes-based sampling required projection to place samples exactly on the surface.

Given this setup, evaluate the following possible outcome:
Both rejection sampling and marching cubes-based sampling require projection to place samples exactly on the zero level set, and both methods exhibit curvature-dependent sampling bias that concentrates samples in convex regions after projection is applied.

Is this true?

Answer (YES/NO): NO